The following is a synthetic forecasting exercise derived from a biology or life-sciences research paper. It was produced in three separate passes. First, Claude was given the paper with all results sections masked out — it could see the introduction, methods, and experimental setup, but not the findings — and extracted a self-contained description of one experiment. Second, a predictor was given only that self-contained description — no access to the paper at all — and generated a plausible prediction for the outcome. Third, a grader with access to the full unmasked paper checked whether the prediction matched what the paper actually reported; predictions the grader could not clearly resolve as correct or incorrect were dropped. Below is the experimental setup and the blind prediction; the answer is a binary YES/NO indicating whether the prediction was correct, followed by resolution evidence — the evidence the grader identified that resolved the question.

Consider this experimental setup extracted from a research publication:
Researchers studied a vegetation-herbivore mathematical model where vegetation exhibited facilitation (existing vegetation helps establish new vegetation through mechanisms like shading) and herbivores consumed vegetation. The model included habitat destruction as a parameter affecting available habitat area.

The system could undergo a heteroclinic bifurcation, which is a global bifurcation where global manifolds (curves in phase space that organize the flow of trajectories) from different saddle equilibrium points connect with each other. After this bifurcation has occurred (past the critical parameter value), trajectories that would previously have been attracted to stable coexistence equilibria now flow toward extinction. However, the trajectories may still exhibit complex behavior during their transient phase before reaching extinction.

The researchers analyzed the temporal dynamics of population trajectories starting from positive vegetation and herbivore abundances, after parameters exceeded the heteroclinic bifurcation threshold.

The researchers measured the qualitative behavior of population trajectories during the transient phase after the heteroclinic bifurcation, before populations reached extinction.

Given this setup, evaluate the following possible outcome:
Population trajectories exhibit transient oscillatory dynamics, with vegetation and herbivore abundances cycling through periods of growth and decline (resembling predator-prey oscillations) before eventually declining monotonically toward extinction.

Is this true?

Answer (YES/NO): NO